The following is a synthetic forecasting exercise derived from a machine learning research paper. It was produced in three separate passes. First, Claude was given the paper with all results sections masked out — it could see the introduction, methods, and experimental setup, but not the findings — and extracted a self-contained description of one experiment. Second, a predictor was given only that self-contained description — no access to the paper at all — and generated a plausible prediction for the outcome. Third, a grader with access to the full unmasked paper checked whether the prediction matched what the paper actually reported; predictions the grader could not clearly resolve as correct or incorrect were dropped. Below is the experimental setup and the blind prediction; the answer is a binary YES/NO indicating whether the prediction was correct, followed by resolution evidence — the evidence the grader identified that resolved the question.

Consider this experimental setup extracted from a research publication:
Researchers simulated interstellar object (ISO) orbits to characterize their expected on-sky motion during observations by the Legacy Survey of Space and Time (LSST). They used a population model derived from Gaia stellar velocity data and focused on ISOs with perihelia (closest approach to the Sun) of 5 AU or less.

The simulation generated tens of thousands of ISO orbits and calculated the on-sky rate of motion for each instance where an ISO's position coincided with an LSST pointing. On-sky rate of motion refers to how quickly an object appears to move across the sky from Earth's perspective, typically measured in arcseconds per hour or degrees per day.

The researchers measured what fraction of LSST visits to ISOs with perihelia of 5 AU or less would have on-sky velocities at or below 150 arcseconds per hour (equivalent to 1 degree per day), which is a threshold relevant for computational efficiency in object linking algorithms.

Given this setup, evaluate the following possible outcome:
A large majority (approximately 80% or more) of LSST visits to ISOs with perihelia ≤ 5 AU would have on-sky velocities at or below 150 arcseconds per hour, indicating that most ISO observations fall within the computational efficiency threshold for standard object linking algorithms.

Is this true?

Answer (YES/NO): YES